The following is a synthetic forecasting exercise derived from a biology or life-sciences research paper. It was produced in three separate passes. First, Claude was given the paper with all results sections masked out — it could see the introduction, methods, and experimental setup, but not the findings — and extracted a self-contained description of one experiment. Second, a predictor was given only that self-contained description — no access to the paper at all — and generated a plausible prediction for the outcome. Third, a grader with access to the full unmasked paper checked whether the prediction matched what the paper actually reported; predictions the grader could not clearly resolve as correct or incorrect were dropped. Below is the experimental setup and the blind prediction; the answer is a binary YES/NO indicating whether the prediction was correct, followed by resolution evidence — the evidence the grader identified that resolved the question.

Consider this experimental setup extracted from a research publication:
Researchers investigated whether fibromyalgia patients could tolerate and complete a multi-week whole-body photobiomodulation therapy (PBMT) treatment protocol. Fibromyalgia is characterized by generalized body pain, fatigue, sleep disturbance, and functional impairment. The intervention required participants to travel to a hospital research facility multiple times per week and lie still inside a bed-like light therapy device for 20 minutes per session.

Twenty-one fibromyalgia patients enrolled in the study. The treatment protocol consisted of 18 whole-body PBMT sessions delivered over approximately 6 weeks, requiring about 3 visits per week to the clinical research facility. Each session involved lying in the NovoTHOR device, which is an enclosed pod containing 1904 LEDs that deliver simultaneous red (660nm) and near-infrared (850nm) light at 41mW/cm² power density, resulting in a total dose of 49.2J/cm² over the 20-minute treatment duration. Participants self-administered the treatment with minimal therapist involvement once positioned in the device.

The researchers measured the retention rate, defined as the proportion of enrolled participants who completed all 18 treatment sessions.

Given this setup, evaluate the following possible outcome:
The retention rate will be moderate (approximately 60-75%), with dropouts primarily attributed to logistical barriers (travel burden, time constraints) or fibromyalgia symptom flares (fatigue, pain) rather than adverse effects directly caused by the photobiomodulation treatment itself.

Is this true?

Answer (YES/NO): NO